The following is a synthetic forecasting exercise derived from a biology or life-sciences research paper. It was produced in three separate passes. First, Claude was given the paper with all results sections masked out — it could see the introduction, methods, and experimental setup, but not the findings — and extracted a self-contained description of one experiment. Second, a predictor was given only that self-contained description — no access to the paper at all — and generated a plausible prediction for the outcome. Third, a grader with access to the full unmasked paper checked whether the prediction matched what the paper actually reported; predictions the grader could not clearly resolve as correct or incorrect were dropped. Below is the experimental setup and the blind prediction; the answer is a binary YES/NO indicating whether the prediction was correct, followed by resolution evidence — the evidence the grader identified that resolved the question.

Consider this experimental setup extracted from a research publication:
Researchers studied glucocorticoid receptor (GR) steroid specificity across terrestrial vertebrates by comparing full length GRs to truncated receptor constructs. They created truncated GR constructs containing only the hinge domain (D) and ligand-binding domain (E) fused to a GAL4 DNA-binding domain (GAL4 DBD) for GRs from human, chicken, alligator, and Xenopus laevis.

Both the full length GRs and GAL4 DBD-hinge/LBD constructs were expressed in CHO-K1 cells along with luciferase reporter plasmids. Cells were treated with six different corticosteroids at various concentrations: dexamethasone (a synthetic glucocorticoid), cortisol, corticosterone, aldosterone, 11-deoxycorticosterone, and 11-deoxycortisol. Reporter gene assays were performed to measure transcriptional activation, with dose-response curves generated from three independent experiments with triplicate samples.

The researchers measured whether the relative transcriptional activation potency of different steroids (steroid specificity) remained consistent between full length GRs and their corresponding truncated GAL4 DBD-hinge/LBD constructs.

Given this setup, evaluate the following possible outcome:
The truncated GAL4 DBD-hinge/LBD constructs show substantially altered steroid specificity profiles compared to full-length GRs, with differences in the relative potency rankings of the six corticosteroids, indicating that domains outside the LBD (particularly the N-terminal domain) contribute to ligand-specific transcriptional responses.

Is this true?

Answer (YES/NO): YES